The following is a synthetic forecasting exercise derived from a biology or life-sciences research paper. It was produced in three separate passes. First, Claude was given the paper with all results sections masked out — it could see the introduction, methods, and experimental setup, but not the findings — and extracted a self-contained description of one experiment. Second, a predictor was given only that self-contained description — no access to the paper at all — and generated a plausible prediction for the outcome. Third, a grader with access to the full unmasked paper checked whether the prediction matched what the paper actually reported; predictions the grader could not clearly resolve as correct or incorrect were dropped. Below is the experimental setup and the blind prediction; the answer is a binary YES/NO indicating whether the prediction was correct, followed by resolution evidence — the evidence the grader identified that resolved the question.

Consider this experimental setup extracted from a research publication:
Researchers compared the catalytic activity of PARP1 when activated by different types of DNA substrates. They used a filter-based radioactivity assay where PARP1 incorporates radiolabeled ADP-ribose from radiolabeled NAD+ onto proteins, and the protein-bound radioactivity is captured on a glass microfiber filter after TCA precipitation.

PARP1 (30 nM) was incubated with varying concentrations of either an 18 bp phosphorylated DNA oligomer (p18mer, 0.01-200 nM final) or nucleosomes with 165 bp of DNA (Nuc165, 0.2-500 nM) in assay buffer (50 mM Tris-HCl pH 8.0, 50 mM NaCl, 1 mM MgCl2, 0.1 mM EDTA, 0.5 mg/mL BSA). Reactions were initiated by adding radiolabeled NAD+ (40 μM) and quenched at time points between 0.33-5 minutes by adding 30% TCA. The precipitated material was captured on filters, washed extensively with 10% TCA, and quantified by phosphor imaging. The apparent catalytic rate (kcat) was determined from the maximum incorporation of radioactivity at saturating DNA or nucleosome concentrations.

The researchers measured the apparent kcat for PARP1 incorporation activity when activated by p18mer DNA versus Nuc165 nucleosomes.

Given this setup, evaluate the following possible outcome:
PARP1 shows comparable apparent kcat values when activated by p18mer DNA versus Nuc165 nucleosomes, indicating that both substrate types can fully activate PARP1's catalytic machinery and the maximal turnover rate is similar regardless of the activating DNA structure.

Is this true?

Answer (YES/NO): NO